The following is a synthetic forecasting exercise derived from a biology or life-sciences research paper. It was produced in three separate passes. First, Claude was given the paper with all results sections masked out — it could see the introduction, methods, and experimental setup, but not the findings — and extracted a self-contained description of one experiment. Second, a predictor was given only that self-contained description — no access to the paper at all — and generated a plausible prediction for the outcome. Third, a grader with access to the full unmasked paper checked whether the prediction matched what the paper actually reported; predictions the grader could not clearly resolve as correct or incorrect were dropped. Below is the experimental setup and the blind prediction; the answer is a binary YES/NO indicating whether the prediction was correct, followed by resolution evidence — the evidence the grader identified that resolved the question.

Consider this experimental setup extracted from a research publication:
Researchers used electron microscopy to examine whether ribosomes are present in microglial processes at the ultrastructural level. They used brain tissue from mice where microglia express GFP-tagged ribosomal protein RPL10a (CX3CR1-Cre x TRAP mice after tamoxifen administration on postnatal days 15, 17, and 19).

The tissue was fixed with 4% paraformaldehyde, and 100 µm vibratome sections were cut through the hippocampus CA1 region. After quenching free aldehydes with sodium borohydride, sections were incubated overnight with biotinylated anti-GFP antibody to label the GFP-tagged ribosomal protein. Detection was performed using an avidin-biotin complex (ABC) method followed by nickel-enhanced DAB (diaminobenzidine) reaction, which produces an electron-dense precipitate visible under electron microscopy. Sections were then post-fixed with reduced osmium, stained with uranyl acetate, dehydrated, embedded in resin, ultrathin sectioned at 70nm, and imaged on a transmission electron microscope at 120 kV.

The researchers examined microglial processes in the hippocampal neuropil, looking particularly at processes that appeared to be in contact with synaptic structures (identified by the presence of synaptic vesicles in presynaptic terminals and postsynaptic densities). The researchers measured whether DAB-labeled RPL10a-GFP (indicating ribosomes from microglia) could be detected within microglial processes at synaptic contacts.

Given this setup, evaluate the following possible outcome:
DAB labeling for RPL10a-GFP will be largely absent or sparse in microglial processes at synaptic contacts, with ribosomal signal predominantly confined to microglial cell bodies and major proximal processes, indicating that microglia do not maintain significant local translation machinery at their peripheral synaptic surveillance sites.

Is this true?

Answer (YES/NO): NO